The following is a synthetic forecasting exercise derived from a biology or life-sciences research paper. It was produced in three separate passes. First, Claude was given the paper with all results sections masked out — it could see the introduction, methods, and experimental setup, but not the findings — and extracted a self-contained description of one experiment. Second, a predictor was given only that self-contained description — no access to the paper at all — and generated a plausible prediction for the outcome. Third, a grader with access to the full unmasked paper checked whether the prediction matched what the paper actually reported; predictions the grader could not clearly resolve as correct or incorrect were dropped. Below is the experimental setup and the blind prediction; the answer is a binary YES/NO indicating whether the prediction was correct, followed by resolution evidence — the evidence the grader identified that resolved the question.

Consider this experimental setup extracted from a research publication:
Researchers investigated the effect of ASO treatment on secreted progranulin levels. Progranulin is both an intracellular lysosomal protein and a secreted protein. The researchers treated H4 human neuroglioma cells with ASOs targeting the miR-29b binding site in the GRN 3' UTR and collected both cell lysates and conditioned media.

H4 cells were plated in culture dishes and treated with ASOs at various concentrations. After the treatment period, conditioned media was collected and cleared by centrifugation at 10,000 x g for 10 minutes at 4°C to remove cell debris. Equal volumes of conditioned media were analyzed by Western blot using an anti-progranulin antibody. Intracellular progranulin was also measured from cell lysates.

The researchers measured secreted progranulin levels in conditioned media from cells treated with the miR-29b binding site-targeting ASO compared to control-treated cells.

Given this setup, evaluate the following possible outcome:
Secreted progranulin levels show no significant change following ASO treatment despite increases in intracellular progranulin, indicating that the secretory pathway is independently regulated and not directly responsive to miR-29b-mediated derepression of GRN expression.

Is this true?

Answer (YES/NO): NO